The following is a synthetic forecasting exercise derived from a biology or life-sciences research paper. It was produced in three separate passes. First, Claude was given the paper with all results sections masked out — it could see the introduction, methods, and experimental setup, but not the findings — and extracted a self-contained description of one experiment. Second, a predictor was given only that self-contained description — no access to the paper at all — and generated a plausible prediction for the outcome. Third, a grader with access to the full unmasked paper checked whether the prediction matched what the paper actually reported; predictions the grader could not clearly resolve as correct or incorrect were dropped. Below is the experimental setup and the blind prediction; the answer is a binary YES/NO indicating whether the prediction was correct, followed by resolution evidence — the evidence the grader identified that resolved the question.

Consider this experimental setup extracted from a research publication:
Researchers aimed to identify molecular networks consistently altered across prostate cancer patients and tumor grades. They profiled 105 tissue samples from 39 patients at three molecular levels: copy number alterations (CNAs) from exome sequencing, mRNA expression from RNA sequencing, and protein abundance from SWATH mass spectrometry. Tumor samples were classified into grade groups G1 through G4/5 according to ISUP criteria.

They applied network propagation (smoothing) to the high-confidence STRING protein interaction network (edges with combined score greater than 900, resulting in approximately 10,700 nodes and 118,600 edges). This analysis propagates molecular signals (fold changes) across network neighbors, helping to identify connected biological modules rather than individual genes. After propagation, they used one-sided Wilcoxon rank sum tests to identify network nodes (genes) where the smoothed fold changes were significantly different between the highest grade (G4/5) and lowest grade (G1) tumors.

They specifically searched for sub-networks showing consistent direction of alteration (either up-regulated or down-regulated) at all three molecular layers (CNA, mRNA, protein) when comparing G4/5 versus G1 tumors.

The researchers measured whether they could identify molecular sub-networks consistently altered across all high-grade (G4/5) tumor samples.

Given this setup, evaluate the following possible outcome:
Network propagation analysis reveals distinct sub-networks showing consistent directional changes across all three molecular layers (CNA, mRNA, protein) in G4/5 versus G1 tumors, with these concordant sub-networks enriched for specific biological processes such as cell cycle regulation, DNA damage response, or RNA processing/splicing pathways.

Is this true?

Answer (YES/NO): YES